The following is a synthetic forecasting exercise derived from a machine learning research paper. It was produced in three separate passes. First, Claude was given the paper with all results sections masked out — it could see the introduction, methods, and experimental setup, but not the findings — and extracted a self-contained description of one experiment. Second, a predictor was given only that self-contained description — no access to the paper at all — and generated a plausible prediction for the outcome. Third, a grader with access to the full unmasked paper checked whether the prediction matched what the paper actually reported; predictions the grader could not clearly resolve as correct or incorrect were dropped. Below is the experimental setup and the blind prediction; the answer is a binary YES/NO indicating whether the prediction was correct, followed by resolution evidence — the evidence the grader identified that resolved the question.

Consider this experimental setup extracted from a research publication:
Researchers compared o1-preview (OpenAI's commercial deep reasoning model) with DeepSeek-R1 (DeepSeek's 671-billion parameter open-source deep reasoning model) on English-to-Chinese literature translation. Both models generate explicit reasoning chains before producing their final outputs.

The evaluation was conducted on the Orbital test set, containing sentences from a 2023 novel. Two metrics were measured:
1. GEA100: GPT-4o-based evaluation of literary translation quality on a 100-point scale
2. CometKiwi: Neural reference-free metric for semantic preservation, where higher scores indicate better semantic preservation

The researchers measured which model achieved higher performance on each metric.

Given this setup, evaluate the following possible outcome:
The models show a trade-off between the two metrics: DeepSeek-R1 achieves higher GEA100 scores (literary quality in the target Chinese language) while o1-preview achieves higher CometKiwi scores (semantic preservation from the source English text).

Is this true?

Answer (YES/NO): YES